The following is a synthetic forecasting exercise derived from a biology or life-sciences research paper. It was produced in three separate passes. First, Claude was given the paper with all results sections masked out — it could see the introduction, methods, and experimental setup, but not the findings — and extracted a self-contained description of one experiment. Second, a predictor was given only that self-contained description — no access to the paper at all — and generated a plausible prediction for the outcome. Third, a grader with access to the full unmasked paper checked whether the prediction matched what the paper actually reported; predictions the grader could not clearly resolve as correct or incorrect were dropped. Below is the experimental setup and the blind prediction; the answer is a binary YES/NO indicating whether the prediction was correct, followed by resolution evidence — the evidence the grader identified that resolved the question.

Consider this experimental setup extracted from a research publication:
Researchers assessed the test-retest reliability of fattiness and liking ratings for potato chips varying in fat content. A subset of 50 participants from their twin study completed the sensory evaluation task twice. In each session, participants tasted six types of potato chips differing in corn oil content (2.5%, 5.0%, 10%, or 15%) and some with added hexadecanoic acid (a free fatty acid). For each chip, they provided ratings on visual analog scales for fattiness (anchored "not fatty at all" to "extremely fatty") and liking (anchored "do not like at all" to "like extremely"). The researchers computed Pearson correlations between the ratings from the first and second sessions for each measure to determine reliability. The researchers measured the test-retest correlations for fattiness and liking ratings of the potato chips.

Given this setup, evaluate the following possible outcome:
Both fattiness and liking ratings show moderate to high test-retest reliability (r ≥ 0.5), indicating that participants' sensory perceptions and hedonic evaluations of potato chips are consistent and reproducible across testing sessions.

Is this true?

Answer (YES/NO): NO